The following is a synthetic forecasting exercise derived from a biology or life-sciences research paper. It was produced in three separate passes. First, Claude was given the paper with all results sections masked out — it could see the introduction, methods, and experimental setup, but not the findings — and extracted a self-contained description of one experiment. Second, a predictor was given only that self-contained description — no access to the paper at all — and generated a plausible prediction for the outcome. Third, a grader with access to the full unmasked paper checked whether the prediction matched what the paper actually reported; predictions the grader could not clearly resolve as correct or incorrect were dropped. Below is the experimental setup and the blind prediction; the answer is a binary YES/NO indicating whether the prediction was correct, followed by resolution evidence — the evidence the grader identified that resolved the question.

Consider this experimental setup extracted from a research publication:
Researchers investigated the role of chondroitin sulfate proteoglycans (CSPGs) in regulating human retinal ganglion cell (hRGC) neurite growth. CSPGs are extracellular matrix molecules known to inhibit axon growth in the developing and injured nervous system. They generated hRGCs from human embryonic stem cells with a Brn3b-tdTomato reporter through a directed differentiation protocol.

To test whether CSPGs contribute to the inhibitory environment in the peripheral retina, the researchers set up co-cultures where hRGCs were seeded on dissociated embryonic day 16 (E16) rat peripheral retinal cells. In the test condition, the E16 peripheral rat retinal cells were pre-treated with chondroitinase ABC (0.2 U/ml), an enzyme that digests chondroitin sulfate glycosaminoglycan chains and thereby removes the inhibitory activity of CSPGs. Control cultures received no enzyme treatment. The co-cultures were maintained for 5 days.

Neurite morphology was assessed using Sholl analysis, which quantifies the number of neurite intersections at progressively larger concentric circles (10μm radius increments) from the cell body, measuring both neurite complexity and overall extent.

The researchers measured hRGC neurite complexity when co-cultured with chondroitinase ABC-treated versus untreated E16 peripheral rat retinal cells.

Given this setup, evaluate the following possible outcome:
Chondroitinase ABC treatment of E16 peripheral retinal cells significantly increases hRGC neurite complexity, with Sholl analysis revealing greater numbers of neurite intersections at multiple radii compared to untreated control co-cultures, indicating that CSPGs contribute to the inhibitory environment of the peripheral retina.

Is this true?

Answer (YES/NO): YES